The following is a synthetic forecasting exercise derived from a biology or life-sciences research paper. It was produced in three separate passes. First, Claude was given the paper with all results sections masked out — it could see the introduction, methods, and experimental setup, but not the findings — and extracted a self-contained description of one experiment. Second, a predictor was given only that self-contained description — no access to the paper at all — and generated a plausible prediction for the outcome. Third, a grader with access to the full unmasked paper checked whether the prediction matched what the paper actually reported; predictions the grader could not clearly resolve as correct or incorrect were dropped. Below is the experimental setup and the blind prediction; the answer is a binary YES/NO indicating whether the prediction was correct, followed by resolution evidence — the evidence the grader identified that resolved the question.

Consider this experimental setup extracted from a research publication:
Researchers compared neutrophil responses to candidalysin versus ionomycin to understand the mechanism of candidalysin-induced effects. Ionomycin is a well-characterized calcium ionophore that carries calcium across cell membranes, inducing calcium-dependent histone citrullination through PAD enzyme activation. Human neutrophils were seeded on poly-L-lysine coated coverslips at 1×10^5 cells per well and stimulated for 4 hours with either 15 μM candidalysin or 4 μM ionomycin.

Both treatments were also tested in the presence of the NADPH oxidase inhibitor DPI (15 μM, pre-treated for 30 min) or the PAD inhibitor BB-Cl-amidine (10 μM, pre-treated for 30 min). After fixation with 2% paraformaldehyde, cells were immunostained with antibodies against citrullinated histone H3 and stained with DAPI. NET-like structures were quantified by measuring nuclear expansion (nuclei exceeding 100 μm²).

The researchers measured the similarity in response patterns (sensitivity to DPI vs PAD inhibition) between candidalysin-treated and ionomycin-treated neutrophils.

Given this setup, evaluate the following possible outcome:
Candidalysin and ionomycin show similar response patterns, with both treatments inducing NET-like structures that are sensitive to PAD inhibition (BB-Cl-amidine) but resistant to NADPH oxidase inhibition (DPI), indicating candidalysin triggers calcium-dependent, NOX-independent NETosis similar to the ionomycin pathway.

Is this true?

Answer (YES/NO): NO